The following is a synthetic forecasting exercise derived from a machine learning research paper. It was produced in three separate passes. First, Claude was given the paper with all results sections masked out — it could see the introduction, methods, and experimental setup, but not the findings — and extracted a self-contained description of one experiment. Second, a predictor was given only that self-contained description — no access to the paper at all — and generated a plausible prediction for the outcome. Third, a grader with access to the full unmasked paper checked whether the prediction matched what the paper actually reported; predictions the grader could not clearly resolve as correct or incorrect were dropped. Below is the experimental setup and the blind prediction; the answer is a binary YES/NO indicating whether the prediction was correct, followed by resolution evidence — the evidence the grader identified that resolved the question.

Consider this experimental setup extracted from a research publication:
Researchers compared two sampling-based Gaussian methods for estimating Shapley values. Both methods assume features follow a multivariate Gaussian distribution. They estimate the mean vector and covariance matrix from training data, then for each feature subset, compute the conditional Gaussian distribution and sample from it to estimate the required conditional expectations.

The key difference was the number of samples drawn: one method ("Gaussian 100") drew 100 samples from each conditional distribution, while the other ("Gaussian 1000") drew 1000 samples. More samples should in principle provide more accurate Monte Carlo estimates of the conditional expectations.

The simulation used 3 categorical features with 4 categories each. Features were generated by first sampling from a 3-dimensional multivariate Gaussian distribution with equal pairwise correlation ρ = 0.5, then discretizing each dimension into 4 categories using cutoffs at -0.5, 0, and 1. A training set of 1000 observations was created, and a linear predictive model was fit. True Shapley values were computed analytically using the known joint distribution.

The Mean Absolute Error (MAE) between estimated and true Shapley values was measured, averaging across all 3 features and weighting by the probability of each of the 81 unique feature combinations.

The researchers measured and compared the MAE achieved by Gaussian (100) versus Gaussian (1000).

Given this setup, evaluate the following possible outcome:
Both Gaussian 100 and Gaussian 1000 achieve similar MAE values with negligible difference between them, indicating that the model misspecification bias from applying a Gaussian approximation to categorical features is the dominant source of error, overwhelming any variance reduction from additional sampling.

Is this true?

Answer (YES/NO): NO